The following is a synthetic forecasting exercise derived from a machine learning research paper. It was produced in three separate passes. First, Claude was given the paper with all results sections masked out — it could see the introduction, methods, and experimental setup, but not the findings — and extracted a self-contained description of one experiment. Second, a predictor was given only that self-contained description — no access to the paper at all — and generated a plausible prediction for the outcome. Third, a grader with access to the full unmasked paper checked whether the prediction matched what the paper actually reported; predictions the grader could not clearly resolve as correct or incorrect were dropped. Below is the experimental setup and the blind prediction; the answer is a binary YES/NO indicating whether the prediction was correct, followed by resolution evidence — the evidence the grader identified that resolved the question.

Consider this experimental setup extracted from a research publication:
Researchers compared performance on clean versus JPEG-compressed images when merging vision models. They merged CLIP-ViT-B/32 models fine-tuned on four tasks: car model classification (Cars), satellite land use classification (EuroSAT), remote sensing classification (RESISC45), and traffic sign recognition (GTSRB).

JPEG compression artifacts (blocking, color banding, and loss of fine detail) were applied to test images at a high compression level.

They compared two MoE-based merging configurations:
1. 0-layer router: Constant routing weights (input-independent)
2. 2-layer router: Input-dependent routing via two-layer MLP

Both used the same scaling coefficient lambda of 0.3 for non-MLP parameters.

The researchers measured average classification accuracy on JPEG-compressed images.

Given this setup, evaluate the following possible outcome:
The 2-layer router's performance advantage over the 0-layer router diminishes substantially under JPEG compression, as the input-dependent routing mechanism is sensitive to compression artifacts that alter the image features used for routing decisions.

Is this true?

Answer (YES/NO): NO